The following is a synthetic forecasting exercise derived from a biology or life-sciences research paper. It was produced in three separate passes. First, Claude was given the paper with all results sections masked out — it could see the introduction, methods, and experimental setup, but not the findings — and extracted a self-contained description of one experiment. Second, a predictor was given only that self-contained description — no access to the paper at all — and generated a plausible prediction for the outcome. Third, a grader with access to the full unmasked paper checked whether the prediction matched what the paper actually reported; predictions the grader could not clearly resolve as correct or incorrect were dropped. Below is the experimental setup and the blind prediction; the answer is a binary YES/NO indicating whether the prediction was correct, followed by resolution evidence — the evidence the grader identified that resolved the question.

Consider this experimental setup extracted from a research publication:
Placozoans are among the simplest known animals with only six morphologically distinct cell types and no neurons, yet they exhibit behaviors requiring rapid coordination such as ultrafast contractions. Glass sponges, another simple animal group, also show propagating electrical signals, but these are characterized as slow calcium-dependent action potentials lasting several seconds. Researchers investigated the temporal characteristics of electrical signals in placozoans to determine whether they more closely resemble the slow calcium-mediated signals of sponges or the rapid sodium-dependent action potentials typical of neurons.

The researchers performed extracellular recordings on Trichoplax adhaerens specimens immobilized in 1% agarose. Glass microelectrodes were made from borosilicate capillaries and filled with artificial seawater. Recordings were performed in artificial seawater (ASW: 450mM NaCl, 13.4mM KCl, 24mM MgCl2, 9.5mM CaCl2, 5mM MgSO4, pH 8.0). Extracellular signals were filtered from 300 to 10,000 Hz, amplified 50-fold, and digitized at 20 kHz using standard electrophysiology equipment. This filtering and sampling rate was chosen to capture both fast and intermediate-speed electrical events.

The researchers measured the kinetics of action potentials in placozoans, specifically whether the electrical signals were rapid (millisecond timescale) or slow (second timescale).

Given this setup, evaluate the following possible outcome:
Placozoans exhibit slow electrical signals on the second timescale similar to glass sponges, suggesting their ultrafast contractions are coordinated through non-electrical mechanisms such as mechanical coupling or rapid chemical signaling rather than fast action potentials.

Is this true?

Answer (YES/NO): NO